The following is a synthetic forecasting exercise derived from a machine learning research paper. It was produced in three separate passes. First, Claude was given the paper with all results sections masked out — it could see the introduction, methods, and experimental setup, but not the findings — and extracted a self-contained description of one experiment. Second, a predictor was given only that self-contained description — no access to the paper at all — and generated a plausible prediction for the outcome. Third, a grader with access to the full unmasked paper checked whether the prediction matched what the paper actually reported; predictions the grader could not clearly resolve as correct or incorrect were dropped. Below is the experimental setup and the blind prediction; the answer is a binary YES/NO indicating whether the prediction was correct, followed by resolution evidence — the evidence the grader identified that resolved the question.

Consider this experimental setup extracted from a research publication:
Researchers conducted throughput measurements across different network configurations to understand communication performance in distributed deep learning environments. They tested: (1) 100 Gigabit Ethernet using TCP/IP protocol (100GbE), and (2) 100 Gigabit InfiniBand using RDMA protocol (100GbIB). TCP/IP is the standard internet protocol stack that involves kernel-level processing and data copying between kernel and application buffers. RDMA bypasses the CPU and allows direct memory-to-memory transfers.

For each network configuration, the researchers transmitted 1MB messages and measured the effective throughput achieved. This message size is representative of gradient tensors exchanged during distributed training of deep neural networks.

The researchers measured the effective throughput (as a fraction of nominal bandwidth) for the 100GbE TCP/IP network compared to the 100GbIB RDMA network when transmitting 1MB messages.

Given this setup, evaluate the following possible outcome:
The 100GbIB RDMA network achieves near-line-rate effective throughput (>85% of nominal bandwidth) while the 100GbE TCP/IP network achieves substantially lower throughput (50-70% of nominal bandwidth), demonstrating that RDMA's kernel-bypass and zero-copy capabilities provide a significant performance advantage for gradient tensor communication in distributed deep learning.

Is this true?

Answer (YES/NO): NO